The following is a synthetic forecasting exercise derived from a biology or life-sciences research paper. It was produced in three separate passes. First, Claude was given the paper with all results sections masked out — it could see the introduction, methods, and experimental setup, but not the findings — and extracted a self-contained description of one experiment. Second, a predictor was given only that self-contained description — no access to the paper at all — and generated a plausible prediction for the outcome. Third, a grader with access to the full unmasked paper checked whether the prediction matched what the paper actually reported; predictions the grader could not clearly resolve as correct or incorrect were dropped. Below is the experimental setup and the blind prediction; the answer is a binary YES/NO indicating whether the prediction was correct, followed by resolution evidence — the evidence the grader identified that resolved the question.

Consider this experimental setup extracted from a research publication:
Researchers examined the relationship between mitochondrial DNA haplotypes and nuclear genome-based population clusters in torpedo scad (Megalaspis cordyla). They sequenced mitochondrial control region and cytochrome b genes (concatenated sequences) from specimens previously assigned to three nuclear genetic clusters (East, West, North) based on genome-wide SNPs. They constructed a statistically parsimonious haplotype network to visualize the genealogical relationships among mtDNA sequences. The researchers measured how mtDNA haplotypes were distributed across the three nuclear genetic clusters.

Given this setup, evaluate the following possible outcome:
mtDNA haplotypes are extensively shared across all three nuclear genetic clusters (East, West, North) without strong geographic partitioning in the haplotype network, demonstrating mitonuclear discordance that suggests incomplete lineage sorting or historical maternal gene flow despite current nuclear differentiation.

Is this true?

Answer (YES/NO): NO